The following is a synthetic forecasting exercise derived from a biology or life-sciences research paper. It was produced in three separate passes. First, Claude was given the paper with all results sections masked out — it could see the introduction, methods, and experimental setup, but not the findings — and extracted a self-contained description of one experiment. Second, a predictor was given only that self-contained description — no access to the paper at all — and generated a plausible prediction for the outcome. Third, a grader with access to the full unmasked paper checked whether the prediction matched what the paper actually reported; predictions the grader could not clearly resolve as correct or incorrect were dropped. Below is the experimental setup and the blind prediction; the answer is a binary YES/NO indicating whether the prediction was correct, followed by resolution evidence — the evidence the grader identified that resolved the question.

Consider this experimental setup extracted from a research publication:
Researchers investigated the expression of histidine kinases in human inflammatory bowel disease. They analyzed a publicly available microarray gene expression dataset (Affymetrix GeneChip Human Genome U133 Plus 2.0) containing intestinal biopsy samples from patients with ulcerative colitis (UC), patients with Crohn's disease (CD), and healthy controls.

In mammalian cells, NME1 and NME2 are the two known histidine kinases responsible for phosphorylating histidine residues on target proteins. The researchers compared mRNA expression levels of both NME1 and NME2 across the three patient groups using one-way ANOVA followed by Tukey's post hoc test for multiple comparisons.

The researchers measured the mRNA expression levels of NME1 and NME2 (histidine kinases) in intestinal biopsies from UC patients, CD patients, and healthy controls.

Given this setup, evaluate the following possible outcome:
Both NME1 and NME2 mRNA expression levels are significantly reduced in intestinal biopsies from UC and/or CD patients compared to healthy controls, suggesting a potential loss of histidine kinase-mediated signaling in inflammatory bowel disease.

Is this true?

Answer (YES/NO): NO